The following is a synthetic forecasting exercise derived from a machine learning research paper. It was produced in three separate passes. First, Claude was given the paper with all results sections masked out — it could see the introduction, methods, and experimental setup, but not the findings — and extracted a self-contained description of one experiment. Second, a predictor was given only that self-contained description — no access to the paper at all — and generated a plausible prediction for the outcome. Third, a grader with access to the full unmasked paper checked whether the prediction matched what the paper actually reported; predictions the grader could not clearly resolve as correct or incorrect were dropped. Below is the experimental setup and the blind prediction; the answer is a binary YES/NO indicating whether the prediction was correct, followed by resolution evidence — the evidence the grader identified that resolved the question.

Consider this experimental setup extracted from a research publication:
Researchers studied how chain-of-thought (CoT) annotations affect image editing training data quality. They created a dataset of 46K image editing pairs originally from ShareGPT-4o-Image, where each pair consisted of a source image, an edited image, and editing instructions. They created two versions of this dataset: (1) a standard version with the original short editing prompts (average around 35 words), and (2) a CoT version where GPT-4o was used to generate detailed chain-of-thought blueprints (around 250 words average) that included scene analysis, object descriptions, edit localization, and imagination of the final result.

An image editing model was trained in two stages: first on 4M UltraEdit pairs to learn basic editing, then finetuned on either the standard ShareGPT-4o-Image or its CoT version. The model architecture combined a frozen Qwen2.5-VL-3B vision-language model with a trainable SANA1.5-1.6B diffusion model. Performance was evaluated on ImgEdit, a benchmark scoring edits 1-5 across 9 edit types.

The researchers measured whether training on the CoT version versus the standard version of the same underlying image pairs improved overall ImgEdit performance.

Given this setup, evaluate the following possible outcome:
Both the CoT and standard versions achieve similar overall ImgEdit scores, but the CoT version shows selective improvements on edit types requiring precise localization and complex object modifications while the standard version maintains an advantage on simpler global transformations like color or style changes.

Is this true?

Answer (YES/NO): NO